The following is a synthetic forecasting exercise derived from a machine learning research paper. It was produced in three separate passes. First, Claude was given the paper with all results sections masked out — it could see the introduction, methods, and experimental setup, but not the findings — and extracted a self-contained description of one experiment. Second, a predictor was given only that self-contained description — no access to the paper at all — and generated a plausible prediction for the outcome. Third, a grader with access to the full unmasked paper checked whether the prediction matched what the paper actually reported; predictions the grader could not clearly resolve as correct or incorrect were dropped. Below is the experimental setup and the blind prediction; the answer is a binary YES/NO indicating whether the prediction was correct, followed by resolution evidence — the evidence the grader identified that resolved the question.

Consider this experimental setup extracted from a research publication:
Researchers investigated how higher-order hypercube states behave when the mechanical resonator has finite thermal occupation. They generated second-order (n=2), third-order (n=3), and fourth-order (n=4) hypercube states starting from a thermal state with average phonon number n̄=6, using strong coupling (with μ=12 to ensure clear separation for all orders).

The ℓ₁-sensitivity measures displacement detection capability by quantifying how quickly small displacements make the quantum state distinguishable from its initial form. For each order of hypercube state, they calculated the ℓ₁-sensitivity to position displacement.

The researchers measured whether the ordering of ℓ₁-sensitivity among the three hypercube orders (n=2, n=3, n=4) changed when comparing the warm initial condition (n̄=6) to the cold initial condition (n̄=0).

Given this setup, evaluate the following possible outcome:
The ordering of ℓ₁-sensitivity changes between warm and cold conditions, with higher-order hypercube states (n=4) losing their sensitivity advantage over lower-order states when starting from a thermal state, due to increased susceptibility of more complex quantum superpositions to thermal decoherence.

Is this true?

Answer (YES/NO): NO